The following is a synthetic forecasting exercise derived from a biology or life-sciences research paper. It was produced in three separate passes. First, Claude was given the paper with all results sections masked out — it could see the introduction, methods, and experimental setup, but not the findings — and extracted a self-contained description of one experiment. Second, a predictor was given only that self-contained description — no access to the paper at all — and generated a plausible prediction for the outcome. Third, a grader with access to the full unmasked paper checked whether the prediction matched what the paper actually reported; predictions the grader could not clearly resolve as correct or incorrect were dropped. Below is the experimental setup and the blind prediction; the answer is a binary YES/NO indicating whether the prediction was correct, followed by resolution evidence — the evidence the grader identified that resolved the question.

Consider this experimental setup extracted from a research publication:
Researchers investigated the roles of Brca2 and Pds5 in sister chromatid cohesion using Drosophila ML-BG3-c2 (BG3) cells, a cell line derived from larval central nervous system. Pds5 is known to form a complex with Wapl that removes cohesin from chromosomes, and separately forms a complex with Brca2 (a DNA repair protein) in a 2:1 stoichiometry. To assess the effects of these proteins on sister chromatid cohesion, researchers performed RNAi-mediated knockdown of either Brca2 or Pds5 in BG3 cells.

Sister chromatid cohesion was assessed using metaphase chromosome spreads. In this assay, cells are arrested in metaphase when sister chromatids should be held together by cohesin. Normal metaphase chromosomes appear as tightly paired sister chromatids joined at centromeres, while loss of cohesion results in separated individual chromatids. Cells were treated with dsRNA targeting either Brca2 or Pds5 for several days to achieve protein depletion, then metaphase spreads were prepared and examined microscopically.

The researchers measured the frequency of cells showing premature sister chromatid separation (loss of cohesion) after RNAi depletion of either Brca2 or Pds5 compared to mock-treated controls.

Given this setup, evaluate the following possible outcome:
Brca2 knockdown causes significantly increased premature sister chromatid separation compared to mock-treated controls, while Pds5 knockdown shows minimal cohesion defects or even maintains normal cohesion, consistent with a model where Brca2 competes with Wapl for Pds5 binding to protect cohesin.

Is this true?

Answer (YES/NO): NO